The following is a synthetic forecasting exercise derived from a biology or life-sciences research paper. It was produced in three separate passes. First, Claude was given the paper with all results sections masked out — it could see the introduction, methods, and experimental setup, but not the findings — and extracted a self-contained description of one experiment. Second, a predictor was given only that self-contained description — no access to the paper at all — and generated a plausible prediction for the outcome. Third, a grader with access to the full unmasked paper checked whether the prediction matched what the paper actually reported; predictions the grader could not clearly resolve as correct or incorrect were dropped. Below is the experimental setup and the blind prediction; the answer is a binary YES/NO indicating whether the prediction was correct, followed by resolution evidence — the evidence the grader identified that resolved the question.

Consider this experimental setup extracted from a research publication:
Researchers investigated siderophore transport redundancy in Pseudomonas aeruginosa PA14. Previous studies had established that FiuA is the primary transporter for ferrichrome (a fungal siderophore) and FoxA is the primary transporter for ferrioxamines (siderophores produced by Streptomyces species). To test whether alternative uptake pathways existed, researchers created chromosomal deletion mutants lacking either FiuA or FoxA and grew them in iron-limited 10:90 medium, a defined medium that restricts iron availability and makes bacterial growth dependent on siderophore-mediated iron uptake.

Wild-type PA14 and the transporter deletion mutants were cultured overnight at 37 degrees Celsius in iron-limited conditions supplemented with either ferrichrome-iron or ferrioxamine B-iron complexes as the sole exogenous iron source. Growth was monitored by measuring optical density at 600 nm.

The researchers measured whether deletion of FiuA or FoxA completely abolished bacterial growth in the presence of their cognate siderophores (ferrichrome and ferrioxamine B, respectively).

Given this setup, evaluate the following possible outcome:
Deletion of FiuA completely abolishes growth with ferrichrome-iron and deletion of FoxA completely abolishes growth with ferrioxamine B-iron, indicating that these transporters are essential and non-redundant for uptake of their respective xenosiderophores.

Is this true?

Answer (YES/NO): NO